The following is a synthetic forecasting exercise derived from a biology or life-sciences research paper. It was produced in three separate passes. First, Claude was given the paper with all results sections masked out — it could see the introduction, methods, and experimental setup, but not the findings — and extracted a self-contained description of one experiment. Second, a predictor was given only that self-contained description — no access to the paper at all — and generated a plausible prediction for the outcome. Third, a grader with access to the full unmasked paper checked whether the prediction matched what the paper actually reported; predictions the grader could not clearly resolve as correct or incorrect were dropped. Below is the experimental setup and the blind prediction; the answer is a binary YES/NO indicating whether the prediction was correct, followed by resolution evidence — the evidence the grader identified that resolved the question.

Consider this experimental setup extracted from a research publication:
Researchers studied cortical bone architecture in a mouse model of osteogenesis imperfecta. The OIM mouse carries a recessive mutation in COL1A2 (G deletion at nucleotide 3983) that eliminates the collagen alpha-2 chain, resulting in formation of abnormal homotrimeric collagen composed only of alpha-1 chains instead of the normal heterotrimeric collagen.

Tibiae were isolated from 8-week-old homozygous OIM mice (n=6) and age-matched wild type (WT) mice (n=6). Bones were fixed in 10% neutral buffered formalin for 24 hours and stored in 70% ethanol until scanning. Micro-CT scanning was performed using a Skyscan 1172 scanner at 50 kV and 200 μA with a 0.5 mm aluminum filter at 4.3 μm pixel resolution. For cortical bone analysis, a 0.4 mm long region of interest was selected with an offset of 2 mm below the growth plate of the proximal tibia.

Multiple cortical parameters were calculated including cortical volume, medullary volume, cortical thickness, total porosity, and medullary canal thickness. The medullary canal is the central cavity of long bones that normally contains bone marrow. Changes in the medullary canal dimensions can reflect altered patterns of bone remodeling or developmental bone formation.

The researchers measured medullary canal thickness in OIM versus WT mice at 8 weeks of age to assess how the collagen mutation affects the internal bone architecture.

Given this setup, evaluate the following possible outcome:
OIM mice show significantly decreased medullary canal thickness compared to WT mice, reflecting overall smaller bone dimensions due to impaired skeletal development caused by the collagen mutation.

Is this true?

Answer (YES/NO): YES